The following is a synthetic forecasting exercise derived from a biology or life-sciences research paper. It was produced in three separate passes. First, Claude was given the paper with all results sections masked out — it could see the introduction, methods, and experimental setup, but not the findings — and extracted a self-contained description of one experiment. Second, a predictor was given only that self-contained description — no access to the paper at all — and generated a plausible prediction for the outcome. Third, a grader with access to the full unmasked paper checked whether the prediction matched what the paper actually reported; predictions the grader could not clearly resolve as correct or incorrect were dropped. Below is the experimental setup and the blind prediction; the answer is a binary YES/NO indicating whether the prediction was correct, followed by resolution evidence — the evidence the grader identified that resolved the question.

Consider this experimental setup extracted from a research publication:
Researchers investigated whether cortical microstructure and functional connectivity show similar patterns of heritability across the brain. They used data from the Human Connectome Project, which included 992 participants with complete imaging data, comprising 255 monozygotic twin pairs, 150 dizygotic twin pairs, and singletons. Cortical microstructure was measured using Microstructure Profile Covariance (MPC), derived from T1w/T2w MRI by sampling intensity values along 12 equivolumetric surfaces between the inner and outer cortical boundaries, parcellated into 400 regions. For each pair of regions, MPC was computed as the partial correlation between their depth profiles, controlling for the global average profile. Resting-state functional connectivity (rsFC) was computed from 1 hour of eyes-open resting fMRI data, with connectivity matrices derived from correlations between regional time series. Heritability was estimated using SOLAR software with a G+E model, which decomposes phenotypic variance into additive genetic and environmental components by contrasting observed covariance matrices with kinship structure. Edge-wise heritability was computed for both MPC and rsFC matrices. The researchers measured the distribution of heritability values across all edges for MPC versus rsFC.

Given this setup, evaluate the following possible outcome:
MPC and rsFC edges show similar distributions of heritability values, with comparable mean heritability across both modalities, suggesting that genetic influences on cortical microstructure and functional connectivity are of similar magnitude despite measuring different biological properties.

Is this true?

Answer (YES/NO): NO